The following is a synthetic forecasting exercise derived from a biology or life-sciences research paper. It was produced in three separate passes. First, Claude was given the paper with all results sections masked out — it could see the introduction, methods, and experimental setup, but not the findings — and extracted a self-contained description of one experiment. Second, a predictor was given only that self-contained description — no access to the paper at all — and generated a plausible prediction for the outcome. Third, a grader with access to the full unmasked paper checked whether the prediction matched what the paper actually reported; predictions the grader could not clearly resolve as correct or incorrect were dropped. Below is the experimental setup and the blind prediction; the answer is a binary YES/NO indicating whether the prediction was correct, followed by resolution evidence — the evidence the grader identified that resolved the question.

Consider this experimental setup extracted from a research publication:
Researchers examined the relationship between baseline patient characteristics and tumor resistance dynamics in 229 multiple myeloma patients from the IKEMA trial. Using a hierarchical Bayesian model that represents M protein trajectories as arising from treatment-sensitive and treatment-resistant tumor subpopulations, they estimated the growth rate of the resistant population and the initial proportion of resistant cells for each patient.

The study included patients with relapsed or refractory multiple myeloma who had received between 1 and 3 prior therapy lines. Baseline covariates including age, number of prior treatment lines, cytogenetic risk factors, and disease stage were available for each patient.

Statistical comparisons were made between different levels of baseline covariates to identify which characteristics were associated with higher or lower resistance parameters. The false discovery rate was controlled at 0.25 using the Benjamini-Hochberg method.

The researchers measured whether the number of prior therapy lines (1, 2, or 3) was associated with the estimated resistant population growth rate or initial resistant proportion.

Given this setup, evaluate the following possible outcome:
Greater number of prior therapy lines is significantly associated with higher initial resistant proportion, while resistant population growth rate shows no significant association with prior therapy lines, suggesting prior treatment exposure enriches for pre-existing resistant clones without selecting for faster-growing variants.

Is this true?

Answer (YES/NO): NO